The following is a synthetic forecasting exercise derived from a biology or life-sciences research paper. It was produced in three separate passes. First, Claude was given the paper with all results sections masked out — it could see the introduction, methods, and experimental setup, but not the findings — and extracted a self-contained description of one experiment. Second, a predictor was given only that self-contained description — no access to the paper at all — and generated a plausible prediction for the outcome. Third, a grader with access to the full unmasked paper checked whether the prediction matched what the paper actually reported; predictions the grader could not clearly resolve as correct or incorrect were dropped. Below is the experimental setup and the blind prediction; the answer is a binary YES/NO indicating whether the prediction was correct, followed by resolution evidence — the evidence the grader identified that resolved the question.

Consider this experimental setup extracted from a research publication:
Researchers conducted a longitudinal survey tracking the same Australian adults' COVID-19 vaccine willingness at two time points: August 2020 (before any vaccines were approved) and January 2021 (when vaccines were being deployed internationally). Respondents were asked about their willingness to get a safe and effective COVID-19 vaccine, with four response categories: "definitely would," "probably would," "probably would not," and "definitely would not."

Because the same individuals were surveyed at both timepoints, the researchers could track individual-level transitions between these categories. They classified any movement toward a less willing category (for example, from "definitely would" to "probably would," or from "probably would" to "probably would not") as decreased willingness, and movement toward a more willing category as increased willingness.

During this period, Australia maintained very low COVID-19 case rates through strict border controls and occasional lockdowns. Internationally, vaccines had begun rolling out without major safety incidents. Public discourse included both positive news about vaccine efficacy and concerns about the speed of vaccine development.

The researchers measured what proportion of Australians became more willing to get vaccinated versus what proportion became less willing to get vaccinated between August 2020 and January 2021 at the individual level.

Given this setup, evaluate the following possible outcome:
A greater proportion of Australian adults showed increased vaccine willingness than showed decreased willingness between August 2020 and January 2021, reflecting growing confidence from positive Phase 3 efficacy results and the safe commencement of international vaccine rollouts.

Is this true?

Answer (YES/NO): NO